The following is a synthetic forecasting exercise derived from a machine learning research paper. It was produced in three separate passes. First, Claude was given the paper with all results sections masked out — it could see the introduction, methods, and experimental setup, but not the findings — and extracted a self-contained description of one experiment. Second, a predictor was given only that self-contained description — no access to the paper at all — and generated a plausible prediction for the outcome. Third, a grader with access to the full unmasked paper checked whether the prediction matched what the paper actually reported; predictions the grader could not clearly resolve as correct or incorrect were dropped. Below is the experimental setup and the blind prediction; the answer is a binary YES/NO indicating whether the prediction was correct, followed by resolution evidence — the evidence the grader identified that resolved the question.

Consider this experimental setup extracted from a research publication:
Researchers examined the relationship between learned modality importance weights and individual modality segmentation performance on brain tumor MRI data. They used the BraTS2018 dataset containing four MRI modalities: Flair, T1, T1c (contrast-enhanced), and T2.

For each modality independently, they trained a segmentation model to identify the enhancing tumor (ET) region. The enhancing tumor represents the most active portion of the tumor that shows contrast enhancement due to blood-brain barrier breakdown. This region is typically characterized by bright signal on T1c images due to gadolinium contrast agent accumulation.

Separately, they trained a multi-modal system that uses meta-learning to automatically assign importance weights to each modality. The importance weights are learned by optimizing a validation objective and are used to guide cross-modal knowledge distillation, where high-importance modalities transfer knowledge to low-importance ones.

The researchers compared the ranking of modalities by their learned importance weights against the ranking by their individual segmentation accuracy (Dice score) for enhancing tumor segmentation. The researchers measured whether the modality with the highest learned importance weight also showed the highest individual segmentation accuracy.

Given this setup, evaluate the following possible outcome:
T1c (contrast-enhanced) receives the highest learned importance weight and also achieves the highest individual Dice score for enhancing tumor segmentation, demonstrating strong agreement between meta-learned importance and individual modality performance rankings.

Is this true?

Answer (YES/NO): YES